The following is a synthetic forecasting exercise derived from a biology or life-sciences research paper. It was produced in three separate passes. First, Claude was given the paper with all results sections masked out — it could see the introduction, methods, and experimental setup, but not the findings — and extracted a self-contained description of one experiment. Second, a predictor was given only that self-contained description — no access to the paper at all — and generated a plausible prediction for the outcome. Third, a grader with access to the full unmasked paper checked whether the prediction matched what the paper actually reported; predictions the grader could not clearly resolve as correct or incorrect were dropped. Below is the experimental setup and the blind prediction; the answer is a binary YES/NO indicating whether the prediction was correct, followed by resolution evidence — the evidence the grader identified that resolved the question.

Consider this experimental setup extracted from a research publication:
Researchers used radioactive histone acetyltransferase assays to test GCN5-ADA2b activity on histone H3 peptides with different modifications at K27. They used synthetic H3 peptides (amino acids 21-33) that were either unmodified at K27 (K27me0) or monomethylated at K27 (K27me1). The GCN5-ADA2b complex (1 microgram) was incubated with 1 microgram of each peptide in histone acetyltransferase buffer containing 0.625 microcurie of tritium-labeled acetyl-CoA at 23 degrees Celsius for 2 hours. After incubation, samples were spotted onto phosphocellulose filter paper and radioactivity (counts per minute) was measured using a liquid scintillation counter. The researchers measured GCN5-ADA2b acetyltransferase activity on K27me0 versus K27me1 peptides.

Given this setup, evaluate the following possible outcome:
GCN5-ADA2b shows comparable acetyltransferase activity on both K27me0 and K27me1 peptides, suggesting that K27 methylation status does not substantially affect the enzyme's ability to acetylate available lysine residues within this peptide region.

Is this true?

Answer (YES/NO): NO